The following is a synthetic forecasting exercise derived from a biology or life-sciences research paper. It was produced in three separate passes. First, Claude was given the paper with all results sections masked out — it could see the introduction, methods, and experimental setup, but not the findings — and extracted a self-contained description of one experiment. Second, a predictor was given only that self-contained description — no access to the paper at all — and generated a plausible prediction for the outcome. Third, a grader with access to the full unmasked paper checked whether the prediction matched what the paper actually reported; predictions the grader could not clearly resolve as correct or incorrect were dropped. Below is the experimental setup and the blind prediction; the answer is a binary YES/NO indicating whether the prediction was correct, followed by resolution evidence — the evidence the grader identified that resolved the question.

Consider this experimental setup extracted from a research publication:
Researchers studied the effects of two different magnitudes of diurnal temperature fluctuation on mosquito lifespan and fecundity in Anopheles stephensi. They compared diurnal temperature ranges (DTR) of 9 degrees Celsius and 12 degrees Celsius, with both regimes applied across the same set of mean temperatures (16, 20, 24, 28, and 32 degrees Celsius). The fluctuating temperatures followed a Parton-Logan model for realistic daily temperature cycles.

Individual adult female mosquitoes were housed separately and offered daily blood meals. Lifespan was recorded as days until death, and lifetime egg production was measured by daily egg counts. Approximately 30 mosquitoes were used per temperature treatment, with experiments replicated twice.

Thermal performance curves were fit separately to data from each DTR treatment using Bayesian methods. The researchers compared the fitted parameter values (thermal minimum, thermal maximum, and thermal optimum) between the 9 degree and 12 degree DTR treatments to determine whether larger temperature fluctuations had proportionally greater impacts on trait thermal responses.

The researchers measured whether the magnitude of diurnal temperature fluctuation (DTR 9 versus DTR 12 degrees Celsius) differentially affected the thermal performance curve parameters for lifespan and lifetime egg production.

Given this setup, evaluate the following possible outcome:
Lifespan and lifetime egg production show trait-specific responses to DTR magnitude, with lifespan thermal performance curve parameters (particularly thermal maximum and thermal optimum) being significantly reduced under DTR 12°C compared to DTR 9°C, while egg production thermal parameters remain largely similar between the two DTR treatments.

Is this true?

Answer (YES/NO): YES